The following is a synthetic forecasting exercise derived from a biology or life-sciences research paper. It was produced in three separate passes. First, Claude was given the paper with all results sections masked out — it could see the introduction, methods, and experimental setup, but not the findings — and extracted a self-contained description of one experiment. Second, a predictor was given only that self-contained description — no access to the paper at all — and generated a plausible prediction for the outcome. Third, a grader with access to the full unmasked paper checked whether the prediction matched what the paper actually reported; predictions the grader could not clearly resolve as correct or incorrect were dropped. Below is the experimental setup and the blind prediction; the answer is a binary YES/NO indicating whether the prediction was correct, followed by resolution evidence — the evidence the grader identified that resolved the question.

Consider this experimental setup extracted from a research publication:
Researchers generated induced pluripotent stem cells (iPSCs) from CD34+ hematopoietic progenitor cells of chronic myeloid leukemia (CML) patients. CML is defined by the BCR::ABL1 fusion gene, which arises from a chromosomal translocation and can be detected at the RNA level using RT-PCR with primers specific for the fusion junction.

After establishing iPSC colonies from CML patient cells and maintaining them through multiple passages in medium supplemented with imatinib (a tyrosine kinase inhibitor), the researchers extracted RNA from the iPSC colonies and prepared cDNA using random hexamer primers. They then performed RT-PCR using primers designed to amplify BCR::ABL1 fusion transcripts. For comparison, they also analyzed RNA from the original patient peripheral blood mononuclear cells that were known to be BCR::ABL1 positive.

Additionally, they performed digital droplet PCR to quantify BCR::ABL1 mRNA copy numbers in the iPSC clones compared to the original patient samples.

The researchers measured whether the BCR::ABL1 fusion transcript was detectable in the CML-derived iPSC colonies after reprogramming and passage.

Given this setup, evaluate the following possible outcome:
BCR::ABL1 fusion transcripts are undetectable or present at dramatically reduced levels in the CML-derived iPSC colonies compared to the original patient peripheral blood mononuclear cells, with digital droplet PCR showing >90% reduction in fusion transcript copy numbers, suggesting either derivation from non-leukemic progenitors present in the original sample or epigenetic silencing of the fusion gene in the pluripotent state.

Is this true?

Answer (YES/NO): NO